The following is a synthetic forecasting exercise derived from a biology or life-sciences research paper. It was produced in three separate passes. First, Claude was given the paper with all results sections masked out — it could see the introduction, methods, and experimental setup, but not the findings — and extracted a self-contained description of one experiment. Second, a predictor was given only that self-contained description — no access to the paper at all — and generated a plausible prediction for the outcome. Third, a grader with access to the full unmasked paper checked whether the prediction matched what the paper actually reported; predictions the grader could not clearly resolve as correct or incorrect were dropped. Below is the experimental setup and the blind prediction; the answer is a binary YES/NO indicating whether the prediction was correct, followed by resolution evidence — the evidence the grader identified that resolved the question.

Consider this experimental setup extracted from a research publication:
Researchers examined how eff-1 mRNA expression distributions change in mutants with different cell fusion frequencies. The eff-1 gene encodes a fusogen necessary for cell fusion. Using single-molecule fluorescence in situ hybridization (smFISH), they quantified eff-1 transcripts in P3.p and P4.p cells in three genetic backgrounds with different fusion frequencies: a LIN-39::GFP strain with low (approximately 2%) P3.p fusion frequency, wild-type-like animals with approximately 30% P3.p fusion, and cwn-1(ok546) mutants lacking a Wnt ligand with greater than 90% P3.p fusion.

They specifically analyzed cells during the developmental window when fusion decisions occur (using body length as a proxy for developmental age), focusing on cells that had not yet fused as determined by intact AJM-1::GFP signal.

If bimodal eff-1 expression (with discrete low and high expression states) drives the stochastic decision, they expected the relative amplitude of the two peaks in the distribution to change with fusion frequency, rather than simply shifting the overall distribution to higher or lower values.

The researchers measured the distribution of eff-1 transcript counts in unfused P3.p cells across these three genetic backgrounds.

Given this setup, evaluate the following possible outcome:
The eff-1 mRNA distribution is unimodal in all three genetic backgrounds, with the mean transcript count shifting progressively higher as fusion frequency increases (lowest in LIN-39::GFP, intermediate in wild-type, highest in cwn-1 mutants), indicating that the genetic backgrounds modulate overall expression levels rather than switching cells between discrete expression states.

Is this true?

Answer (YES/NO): NO